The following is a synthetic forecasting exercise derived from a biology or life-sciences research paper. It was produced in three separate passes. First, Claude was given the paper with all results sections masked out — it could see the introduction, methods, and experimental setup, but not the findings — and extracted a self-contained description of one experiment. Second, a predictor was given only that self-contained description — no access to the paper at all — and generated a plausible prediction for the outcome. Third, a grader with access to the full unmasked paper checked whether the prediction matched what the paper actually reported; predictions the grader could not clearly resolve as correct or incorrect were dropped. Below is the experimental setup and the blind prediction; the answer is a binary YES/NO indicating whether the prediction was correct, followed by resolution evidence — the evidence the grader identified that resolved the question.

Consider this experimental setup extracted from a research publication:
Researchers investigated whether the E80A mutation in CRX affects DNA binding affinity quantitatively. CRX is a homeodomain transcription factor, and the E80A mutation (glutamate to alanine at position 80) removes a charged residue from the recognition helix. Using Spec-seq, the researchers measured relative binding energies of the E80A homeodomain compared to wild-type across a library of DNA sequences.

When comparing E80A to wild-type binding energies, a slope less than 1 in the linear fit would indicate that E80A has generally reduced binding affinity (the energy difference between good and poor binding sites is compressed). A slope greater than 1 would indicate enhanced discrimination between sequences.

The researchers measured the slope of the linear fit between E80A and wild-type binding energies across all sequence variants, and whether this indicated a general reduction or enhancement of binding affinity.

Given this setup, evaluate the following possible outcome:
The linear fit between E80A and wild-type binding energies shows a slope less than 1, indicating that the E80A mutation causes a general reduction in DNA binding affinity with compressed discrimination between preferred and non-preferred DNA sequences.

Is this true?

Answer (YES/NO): NO